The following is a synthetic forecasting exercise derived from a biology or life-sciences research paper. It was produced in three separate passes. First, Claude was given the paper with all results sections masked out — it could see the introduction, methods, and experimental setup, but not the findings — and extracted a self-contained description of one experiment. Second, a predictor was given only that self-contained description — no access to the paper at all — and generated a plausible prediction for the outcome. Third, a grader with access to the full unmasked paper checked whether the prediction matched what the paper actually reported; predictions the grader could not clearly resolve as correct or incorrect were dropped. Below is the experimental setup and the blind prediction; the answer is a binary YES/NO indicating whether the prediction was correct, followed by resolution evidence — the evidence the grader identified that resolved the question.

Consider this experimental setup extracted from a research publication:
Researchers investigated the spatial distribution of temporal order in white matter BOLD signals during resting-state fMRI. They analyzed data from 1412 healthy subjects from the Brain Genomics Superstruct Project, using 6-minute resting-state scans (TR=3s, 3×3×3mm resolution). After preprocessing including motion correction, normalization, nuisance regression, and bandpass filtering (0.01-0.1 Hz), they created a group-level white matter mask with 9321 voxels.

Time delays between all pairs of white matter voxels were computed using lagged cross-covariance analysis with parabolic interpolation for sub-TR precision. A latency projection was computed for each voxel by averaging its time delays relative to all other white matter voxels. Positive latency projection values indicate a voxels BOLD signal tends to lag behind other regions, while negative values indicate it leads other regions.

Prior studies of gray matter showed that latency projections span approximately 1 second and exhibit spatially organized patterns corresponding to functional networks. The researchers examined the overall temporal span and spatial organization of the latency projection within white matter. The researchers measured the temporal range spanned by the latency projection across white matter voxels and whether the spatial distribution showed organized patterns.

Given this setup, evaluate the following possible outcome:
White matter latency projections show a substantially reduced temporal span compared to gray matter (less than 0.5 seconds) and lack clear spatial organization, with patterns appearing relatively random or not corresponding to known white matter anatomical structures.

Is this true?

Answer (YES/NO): NO